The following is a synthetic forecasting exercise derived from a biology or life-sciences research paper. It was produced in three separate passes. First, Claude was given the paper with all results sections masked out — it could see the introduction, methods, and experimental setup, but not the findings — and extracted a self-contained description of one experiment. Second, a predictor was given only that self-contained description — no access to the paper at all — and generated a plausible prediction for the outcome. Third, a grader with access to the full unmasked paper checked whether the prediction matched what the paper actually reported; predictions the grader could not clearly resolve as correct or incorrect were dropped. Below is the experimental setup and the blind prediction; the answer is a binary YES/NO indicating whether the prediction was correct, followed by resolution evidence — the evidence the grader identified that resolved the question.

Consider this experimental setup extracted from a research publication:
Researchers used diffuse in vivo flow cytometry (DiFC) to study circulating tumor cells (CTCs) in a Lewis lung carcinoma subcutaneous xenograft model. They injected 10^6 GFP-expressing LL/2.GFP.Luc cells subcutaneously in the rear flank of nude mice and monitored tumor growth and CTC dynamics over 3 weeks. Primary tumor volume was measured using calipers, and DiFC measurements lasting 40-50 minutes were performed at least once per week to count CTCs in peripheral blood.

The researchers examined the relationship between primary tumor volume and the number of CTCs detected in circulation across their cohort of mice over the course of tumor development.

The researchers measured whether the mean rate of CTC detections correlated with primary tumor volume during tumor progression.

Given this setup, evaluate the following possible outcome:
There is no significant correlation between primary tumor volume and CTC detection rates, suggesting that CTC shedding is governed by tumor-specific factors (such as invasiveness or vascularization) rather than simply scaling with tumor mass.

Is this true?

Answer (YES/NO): NO